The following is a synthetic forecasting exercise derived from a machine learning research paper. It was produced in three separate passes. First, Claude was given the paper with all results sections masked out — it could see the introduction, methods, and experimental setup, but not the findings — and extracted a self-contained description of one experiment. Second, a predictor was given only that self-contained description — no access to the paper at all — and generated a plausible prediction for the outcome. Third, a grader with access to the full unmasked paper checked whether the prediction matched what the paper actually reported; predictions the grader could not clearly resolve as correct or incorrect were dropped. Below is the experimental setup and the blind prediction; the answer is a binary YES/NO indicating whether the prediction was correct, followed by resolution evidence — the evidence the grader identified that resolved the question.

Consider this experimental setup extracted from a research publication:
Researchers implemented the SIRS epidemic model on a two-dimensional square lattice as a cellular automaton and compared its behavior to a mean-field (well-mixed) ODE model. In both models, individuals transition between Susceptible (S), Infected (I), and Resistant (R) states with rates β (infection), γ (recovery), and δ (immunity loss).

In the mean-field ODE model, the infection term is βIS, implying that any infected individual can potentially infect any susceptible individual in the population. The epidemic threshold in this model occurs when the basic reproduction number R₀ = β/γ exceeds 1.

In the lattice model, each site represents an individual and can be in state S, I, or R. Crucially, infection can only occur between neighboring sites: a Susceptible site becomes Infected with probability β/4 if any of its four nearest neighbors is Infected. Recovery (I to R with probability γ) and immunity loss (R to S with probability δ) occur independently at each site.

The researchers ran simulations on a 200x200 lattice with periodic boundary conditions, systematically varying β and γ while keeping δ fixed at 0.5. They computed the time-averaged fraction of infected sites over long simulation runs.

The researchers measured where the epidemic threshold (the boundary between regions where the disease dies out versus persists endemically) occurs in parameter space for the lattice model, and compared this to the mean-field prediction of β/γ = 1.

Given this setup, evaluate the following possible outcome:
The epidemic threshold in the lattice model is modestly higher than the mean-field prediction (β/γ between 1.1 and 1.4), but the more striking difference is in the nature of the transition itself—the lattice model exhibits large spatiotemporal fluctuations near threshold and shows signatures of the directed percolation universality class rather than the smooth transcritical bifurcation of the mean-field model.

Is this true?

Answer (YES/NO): NO